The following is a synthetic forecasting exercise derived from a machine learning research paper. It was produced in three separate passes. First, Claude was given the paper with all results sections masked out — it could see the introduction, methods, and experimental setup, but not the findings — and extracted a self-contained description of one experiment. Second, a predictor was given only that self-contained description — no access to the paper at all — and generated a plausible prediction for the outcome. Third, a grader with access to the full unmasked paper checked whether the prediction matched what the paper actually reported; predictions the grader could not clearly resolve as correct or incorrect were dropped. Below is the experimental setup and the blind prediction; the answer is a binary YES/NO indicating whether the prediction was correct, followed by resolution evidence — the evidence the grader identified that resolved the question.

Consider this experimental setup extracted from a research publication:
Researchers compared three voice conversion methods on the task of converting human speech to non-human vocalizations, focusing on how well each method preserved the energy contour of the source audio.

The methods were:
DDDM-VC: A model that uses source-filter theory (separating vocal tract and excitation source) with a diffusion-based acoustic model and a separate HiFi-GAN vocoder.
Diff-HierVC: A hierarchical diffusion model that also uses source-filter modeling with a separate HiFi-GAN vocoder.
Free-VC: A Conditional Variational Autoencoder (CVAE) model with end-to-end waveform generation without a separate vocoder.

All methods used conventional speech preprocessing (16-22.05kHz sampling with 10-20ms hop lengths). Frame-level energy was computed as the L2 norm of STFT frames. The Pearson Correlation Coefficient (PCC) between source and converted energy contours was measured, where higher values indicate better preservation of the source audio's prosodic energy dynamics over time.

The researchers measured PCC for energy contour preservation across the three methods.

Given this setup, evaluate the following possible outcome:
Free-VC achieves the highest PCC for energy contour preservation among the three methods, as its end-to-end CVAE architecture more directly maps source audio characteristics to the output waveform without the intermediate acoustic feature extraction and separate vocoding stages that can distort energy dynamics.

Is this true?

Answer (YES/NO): YES